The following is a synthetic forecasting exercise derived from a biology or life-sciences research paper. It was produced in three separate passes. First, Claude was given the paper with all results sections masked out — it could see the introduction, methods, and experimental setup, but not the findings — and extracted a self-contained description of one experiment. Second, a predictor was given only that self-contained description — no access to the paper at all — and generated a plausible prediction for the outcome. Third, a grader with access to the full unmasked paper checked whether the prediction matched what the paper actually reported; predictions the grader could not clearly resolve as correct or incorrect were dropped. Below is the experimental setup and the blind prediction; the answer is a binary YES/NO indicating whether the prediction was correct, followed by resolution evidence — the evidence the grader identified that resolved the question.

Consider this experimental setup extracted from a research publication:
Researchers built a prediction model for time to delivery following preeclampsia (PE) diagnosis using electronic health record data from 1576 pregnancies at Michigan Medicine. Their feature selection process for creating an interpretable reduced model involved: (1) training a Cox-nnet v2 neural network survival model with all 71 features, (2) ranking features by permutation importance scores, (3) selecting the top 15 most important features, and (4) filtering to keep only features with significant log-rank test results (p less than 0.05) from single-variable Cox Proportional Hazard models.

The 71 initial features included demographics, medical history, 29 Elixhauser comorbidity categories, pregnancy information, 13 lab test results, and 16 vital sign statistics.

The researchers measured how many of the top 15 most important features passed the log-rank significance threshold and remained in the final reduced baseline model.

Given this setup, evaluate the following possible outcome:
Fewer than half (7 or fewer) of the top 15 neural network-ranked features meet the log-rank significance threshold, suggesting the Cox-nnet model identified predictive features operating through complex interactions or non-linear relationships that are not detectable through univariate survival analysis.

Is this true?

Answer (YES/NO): YES